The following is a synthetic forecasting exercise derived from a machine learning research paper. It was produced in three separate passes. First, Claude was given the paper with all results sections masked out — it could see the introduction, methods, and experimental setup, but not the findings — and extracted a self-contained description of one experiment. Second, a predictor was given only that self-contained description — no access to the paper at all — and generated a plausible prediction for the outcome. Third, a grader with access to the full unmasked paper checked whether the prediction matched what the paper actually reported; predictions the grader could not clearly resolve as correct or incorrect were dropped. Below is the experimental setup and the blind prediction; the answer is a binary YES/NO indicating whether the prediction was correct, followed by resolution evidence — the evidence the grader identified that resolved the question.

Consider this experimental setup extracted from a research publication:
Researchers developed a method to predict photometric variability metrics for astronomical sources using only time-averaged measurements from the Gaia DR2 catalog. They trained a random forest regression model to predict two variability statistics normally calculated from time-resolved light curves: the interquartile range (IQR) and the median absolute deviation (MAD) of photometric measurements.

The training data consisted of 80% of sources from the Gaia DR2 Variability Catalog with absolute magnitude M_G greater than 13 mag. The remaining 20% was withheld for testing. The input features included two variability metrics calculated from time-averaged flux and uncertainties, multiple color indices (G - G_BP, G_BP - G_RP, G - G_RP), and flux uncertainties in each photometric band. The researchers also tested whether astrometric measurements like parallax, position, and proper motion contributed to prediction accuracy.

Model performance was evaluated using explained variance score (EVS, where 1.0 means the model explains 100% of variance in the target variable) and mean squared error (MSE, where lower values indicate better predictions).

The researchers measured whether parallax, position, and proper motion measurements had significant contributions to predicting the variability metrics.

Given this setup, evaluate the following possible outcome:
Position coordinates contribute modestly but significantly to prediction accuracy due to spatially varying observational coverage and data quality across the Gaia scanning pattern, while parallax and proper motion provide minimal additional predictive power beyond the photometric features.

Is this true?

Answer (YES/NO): NO